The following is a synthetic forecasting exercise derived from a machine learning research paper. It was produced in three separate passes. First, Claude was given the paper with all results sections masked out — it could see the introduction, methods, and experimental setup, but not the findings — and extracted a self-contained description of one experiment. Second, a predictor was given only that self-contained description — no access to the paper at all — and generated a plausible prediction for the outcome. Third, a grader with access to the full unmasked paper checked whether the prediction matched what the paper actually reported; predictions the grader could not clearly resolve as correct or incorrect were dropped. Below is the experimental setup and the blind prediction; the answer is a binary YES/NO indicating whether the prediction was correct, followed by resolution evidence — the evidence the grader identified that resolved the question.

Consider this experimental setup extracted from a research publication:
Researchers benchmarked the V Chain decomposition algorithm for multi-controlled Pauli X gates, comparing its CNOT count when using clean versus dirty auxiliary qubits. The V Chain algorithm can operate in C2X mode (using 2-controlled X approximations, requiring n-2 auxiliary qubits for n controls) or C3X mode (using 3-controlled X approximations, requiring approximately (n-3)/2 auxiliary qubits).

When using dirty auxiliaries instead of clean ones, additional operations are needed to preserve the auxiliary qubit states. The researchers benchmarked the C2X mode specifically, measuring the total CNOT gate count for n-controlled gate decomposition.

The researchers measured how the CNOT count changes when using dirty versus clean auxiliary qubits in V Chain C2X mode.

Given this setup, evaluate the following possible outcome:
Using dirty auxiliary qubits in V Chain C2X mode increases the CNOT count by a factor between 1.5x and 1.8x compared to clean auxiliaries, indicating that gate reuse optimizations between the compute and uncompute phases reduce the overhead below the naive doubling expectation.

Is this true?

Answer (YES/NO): NO